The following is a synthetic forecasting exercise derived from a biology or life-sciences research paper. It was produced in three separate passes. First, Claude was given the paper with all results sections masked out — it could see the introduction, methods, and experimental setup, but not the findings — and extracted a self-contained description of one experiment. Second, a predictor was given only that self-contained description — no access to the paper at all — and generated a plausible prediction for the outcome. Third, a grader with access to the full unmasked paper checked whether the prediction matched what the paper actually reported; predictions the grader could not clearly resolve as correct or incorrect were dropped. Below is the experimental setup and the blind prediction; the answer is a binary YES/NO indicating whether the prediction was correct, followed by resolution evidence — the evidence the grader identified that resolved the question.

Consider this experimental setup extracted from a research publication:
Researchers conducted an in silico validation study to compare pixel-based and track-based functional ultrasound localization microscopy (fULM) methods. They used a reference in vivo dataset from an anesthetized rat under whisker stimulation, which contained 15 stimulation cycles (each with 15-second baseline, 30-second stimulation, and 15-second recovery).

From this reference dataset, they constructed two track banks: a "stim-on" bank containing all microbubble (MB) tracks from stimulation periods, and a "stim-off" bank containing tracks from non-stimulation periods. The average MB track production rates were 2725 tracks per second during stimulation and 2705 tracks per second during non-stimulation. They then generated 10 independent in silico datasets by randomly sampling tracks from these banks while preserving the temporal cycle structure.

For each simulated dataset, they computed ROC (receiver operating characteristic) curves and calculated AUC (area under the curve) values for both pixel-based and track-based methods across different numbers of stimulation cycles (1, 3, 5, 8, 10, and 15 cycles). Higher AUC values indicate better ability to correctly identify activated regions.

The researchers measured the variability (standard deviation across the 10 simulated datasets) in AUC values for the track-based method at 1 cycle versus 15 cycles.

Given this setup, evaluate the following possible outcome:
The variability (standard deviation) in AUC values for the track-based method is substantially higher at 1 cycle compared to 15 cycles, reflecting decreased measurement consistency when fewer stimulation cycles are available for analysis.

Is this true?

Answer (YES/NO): YES